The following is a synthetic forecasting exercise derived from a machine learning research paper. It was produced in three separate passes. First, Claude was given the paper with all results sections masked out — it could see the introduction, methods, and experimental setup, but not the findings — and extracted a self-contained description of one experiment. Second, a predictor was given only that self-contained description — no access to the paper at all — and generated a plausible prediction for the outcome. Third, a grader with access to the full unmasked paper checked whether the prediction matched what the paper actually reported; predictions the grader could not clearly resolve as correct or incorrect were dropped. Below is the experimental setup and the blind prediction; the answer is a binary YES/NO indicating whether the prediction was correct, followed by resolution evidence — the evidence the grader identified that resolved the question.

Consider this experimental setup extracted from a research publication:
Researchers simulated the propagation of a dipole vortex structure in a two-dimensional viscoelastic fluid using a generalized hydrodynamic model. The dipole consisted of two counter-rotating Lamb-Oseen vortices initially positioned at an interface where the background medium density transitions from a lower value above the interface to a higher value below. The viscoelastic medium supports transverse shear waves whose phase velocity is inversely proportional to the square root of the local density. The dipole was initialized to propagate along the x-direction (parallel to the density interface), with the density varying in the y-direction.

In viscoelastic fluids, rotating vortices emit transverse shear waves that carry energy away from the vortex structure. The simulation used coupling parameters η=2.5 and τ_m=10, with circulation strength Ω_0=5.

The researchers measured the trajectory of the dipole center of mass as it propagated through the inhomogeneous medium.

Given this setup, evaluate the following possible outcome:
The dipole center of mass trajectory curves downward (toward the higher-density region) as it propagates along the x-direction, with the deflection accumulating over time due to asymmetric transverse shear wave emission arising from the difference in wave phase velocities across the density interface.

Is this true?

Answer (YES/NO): NO